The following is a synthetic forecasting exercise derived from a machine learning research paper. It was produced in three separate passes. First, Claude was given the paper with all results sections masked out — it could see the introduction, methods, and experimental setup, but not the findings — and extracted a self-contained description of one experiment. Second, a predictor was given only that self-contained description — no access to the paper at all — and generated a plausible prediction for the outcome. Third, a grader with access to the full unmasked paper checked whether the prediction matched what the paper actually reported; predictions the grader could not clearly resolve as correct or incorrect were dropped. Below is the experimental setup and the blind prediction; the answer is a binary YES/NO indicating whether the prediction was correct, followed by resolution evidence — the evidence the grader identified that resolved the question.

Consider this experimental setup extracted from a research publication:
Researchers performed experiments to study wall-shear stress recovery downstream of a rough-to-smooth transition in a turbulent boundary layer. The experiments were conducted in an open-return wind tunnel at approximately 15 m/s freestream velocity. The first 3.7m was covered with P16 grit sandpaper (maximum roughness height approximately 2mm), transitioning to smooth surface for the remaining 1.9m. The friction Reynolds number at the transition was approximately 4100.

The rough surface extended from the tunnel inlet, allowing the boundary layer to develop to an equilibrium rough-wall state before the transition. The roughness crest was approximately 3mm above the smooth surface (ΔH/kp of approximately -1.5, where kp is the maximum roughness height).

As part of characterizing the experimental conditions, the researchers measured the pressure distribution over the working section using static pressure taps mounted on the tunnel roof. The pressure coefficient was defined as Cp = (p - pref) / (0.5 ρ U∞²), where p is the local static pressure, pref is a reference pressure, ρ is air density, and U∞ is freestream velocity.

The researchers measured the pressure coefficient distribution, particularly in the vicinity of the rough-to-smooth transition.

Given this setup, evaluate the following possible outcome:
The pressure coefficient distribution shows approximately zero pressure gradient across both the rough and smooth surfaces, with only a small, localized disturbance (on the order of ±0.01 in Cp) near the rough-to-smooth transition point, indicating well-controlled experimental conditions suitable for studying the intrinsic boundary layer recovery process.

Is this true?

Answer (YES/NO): NO